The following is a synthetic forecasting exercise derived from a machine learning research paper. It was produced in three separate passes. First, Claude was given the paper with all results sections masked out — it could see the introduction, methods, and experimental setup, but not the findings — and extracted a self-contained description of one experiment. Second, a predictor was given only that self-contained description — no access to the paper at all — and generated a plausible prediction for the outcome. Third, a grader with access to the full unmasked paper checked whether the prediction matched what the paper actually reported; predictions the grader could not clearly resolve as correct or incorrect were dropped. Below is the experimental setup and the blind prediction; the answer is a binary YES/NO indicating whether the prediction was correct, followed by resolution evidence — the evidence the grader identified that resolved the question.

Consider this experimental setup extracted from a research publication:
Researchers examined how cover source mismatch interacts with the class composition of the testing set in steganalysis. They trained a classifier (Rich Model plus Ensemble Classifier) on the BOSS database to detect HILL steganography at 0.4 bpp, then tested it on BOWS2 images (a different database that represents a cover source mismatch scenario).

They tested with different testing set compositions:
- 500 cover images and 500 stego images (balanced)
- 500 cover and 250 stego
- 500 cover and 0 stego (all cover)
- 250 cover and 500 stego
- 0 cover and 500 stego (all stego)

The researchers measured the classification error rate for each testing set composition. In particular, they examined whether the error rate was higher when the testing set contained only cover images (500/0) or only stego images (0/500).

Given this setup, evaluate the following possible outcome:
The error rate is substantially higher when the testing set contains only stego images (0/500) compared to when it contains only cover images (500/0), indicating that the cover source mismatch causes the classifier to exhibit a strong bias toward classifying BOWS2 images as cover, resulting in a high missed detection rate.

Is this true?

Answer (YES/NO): NO